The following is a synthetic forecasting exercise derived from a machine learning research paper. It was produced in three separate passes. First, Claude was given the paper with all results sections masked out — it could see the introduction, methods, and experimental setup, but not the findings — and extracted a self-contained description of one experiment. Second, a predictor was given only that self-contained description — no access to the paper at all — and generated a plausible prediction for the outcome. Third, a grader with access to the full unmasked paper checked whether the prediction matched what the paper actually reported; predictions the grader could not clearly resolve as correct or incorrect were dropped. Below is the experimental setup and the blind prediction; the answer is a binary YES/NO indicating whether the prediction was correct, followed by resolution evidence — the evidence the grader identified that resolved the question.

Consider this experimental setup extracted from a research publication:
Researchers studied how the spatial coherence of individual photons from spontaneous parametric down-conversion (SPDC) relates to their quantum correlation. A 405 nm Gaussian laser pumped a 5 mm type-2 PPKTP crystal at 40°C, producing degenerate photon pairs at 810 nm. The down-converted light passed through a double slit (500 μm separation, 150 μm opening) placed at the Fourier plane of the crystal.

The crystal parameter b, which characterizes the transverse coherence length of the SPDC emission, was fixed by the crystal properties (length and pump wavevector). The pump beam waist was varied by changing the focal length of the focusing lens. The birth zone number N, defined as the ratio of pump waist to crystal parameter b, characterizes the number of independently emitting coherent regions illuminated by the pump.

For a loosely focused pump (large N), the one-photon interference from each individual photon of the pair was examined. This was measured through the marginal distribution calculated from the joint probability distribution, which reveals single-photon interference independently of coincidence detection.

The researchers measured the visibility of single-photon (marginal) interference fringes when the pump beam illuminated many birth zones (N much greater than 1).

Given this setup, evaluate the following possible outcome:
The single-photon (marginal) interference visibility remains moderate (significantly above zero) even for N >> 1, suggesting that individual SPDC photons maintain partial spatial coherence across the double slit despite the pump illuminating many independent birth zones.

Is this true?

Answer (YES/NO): NO